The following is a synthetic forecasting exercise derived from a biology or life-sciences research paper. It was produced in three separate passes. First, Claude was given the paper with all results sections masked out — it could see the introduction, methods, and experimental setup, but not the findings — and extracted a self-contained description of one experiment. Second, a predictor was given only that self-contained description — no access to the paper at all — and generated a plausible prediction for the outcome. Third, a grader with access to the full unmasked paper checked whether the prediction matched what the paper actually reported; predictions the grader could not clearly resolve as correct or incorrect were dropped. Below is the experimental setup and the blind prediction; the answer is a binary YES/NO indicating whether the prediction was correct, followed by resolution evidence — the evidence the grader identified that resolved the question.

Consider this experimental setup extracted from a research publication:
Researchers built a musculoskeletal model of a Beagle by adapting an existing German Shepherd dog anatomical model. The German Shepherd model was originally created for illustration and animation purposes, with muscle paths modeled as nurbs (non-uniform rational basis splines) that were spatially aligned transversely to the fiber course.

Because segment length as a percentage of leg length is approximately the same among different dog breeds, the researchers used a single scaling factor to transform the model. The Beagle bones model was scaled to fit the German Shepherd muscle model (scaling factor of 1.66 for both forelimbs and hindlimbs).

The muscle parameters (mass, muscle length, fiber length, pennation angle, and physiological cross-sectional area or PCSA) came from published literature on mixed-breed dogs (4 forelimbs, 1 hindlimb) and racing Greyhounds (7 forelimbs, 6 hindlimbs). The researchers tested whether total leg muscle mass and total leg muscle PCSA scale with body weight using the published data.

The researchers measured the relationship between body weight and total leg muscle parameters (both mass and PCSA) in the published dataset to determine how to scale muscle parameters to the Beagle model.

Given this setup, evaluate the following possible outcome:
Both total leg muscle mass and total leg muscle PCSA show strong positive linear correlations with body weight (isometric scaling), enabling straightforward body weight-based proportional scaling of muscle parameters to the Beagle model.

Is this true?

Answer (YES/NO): NO